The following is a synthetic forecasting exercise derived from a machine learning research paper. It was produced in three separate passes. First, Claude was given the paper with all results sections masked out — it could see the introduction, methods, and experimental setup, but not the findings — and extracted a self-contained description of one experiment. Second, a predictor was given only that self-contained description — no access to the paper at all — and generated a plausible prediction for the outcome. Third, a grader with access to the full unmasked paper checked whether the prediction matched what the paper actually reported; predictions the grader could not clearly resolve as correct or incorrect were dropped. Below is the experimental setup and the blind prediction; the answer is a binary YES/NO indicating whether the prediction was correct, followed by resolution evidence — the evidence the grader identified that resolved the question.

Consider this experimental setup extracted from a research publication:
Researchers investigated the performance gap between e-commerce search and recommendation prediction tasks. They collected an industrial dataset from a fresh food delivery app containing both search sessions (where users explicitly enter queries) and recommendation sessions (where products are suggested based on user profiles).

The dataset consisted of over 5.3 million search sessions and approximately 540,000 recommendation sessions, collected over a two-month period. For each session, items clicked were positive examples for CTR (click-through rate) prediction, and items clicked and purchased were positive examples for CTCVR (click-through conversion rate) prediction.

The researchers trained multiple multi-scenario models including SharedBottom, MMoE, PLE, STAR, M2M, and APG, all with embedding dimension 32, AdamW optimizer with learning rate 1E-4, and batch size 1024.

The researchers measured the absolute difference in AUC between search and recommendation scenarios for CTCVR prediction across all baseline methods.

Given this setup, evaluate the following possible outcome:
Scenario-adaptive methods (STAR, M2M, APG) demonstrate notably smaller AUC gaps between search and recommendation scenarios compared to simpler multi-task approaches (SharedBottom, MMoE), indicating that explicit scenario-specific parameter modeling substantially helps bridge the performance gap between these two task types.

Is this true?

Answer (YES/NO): NO